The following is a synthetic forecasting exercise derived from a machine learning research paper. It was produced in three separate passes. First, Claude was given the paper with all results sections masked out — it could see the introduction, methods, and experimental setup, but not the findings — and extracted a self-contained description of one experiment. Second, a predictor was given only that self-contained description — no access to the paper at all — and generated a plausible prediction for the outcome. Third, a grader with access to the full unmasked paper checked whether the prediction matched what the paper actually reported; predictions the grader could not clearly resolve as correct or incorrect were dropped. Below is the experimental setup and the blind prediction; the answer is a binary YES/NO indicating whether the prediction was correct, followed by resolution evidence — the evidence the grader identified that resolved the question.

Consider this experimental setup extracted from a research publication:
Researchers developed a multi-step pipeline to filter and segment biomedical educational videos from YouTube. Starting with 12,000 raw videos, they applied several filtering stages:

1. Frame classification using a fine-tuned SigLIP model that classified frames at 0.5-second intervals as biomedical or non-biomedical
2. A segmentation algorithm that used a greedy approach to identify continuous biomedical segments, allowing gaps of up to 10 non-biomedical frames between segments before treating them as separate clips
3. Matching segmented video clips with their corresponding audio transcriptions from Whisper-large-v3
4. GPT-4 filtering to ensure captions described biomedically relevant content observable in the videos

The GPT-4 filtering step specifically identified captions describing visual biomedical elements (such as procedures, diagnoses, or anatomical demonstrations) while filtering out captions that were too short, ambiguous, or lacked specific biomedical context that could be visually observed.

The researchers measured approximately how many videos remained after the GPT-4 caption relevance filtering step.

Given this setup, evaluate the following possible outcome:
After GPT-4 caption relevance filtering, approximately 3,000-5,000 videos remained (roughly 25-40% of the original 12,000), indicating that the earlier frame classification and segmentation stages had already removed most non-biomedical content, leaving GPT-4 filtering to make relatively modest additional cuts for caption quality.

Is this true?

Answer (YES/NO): YES